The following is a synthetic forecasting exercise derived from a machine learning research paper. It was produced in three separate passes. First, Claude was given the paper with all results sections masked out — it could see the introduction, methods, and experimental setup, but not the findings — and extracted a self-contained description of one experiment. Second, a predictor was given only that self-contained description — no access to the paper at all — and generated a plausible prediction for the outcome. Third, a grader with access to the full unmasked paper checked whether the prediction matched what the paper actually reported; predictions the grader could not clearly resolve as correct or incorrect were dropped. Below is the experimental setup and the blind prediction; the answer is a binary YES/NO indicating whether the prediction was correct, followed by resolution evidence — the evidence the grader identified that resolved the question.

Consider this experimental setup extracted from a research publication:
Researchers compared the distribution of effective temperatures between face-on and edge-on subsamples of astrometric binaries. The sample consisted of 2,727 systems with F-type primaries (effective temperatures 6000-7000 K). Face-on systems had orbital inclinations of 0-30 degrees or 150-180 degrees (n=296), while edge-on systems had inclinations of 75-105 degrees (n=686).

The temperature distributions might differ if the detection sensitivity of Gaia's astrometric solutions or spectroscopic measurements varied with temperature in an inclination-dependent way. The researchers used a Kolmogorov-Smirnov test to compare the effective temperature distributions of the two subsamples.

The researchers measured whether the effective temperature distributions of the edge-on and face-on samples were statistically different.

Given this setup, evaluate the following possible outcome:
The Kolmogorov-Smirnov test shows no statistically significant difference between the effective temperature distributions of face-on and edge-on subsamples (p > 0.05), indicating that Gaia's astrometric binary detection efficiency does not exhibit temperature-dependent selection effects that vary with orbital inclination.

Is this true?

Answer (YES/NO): NO